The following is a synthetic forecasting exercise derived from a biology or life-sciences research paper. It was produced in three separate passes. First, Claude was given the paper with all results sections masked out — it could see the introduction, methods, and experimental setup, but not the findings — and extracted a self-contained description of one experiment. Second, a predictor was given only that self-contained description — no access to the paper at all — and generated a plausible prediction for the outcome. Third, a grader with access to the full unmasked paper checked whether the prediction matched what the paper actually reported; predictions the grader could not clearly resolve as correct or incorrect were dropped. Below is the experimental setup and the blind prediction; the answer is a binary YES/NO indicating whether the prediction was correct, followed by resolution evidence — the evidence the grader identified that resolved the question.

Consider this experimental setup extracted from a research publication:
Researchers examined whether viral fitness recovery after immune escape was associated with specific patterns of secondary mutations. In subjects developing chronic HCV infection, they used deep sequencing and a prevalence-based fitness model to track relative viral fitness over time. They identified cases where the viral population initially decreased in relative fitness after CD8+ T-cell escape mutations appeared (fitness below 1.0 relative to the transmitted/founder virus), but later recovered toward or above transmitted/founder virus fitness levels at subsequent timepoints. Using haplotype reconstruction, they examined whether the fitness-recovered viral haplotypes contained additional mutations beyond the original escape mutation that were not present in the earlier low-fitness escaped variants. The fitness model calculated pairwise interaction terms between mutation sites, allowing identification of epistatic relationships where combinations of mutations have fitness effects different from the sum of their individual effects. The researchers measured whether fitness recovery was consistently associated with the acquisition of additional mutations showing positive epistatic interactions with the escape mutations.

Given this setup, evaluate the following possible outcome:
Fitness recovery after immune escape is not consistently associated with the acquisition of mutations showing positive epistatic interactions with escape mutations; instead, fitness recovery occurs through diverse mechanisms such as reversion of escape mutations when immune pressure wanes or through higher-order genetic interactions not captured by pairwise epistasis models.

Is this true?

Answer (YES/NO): NO